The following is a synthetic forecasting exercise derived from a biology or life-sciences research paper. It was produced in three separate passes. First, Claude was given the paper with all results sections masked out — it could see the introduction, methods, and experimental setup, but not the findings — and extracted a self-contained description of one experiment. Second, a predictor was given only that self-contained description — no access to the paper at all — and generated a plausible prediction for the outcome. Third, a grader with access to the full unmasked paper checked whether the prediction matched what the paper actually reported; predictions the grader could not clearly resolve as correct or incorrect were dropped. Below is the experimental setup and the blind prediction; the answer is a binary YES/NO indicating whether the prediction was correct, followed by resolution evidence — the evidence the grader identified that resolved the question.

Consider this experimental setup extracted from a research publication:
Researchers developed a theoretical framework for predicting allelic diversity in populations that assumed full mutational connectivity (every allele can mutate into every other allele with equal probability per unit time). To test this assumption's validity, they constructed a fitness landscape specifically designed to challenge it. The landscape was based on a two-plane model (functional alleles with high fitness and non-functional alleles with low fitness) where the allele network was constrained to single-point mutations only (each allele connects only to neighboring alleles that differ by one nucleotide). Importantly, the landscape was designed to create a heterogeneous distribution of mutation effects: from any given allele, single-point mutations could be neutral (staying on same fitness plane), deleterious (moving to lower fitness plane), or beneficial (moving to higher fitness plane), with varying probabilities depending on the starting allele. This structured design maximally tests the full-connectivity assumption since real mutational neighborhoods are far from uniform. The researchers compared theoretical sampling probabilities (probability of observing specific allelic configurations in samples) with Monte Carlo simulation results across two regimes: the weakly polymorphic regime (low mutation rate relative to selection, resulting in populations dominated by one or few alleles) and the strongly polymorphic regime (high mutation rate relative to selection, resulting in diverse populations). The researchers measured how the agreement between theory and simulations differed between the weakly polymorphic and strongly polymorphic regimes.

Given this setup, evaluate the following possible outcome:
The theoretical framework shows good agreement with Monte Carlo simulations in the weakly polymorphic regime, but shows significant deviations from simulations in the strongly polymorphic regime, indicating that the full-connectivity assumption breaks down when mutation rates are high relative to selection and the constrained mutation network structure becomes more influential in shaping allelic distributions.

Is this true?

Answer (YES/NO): NO